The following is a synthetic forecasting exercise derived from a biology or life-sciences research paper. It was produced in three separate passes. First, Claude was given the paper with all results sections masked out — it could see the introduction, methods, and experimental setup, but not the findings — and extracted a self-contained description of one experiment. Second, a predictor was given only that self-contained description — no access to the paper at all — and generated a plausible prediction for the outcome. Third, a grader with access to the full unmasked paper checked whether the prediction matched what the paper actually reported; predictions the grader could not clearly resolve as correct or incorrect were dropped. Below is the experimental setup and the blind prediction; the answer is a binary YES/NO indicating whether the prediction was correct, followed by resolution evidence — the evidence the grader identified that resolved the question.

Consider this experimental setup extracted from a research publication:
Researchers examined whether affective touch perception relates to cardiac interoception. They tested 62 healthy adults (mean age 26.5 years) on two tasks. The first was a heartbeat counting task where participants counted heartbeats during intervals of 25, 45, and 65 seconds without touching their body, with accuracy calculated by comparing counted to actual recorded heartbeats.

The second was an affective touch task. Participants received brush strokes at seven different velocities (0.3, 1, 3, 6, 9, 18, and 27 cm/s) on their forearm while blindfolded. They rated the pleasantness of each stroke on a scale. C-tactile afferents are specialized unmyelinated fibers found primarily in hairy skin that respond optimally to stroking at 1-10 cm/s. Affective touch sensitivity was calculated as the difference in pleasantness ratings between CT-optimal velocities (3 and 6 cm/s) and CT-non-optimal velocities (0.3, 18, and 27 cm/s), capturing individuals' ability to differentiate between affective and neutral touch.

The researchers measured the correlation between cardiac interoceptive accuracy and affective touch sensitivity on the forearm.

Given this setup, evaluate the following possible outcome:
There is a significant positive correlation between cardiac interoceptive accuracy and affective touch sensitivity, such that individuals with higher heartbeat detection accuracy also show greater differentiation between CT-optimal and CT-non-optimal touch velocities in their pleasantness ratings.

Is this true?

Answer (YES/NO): NO